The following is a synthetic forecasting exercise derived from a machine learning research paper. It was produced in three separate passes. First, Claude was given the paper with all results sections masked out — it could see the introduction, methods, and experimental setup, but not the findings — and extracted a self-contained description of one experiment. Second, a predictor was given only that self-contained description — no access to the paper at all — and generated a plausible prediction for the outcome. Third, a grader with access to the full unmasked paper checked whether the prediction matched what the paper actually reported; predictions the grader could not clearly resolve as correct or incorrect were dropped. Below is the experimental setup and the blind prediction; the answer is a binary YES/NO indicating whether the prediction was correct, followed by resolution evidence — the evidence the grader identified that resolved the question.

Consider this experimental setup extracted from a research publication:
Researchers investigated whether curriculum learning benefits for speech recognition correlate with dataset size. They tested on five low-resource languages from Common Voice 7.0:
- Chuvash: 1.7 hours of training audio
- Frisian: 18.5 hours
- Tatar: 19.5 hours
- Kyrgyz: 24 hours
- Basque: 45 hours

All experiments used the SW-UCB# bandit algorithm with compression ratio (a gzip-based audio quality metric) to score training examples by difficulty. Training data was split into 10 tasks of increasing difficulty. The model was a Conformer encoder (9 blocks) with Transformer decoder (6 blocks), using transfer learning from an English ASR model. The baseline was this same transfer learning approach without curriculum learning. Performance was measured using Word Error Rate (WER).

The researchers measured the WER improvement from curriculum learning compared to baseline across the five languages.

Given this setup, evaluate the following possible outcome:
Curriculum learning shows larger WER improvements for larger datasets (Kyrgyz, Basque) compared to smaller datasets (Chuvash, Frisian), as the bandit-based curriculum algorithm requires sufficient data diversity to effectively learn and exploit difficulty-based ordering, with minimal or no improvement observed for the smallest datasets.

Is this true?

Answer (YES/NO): NO